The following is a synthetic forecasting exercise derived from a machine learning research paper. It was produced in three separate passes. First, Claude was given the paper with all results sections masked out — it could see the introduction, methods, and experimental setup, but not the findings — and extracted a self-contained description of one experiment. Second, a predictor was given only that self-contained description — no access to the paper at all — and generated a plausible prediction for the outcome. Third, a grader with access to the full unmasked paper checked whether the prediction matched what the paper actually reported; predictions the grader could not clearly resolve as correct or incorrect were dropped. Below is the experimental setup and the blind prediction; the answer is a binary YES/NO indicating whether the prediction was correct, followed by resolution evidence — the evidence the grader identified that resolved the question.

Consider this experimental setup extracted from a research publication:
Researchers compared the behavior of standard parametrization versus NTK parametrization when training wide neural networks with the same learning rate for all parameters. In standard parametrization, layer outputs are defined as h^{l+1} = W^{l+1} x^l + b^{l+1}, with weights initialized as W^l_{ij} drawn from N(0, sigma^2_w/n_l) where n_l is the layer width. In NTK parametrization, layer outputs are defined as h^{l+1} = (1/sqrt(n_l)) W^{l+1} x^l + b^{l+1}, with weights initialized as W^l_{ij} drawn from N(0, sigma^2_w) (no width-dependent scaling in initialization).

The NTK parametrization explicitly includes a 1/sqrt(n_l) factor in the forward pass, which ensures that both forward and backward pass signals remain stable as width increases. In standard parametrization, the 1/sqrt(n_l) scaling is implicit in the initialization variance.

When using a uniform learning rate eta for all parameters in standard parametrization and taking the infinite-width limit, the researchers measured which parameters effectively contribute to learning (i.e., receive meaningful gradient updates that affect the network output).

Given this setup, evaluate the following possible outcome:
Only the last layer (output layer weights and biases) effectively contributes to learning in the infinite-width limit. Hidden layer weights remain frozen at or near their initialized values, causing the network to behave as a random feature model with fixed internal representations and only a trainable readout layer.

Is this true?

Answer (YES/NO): NO